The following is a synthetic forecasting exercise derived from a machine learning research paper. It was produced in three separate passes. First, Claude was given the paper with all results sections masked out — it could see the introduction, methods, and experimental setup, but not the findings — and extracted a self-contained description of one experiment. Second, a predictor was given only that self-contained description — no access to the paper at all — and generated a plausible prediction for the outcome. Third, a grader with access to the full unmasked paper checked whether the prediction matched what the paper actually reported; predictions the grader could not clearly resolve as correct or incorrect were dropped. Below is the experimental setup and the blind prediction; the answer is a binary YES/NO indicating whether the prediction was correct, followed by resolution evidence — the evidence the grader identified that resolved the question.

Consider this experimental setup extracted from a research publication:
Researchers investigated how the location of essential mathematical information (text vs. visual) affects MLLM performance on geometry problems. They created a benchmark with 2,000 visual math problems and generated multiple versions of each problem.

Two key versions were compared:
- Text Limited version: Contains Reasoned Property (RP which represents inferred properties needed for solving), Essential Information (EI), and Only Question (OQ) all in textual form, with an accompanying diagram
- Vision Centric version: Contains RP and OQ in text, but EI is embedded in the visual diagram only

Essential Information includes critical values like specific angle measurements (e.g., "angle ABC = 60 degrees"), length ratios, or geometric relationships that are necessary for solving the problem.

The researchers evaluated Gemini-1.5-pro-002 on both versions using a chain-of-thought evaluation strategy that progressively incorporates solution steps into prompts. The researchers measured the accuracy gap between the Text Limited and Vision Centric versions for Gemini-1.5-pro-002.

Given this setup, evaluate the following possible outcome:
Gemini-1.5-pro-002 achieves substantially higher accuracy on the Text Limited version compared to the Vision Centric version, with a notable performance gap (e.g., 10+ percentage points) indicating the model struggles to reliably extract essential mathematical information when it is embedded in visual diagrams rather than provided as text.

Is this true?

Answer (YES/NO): NO